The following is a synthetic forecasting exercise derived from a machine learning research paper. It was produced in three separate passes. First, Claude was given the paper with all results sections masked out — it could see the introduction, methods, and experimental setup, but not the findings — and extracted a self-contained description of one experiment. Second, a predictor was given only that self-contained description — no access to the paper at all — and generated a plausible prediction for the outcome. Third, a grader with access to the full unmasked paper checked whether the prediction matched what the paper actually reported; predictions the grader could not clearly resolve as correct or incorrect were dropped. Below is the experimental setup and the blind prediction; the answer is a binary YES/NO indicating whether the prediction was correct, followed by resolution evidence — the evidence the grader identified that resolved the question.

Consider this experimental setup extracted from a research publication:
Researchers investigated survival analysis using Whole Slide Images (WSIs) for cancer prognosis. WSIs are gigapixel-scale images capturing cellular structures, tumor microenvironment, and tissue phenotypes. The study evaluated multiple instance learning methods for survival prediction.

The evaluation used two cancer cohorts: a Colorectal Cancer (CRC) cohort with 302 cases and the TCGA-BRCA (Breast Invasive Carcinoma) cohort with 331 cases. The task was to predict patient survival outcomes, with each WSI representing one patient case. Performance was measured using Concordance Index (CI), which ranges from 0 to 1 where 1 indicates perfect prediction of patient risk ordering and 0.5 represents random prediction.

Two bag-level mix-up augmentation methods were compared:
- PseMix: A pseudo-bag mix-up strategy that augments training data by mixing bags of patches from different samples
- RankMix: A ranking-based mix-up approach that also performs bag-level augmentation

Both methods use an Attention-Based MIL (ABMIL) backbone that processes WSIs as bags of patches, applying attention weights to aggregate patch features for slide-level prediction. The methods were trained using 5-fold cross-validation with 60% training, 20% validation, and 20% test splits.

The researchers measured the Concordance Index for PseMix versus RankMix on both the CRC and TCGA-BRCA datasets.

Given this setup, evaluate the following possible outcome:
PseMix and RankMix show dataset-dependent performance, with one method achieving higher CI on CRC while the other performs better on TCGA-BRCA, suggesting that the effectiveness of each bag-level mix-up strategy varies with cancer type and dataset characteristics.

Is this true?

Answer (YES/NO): NO